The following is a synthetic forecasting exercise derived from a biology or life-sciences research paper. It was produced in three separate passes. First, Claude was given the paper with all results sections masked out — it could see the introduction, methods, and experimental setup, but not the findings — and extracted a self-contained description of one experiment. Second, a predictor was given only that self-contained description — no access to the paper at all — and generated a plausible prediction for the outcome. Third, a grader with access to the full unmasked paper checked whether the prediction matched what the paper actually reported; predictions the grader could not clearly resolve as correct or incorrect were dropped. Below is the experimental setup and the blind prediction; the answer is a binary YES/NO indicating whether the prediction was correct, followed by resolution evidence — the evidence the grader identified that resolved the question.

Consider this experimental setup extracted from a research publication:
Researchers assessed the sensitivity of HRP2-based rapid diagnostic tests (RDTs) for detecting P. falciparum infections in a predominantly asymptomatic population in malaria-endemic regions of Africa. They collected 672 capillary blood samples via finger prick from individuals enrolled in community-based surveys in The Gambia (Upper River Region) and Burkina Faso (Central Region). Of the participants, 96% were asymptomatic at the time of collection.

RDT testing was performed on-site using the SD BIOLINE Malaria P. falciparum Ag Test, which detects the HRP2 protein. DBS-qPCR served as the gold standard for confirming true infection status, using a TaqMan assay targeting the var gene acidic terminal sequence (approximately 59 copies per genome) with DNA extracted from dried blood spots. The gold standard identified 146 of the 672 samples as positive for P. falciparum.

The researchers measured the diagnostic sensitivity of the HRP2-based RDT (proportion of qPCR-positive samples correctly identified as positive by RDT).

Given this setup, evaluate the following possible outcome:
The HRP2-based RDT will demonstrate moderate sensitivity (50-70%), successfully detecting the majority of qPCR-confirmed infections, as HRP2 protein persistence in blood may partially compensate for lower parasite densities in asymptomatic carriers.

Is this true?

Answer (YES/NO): YES